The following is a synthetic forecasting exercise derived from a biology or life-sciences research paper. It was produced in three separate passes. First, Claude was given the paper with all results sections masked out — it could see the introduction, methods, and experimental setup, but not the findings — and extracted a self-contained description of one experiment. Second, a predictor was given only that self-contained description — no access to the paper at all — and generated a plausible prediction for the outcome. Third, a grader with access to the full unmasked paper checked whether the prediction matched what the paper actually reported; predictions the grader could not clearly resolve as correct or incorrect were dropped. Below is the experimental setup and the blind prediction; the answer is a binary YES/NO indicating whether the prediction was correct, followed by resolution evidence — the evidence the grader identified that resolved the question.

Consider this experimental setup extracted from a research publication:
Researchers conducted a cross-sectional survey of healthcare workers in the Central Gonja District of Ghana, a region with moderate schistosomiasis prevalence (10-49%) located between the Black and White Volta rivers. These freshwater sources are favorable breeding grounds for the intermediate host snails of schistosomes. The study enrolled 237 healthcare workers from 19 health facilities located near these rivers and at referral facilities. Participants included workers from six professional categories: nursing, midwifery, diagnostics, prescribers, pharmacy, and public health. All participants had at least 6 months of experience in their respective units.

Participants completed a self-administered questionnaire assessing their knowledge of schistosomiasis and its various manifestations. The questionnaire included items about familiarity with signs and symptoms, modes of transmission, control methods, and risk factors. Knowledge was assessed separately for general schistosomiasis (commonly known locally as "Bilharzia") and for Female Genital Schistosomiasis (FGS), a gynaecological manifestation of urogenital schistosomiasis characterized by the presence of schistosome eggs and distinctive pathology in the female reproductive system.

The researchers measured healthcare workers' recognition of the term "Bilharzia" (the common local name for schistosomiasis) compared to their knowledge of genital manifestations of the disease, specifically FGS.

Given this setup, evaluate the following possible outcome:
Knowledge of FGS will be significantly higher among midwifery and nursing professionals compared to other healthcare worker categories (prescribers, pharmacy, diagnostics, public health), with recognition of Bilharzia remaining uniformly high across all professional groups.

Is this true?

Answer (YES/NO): NO